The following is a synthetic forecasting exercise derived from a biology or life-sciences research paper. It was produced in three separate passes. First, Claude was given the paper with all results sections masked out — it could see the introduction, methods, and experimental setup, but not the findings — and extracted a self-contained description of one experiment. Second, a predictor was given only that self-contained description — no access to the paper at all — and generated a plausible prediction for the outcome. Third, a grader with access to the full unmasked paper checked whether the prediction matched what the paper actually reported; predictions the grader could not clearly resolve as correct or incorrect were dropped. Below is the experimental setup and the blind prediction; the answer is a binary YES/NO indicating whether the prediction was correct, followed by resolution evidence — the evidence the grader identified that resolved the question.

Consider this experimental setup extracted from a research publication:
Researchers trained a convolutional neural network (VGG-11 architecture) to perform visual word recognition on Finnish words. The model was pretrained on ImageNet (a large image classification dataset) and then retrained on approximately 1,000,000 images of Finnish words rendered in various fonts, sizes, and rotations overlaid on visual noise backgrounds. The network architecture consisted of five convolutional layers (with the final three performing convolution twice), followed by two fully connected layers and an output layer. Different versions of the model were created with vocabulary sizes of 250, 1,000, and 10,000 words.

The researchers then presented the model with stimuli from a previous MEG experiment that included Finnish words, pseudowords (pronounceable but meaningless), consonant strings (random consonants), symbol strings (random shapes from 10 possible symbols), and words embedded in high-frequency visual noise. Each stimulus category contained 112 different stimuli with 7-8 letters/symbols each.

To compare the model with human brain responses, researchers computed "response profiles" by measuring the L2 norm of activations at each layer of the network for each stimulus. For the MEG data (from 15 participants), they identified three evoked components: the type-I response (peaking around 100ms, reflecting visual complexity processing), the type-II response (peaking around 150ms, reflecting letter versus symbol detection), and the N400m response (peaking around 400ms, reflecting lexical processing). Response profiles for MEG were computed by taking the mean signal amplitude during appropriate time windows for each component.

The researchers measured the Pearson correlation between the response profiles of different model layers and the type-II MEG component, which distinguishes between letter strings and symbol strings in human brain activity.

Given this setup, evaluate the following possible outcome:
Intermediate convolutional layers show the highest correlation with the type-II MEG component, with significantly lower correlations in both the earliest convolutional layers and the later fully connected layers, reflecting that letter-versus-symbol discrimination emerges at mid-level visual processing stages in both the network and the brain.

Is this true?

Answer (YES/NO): NO